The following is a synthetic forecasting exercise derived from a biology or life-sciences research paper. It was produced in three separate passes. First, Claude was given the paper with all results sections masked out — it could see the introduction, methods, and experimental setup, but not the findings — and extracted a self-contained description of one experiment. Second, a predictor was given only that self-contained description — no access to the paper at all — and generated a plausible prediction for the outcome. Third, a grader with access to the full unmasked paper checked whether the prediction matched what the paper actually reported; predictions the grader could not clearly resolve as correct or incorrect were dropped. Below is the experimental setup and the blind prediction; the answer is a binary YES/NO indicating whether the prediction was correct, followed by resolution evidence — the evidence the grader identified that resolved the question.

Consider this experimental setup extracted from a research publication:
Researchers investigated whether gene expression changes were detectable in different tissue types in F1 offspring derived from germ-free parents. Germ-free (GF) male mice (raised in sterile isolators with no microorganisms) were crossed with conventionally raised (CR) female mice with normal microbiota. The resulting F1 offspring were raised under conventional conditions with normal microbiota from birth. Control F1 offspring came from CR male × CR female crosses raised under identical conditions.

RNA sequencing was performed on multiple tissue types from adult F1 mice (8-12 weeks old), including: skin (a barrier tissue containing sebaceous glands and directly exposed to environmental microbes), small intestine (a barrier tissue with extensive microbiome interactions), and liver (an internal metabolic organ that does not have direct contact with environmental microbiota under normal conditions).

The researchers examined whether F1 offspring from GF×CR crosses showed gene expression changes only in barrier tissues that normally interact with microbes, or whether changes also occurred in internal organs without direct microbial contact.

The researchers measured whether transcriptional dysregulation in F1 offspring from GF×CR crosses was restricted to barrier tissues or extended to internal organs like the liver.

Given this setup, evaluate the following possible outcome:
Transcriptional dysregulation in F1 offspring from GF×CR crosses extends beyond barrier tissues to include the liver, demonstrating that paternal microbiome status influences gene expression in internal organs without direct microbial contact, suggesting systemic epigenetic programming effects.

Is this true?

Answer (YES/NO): YES